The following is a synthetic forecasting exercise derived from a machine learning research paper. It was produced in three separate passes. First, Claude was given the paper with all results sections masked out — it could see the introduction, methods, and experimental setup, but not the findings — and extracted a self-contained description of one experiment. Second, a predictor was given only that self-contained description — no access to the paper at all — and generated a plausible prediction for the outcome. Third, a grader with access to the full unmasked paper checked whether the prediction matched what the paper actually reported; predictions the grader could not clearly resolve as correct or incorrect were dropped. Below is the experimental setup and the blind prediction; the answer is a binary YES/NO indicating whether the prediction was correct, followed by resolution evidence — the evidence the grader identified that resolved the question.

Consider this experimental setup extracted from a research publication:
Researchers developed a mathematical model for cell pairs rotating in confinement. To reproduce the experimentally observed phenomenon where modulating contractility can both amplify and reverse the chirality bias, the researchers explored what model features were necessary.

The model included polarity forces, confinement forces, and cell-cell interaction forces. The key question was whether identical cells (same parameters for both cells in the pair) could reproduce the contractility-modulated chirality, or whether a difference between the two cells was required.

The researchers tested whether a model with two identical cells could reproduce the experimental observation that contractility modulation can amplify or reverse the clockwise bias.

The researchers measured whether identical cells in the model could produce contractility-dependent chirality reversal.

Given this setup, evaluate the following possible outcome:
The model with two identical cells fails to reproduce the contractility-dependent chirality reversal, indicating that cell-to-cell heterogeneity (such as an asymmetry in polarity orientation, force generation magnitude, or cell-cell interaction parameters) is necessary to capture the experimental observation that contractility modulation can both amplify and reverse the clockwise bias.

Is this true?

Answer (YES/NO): NO